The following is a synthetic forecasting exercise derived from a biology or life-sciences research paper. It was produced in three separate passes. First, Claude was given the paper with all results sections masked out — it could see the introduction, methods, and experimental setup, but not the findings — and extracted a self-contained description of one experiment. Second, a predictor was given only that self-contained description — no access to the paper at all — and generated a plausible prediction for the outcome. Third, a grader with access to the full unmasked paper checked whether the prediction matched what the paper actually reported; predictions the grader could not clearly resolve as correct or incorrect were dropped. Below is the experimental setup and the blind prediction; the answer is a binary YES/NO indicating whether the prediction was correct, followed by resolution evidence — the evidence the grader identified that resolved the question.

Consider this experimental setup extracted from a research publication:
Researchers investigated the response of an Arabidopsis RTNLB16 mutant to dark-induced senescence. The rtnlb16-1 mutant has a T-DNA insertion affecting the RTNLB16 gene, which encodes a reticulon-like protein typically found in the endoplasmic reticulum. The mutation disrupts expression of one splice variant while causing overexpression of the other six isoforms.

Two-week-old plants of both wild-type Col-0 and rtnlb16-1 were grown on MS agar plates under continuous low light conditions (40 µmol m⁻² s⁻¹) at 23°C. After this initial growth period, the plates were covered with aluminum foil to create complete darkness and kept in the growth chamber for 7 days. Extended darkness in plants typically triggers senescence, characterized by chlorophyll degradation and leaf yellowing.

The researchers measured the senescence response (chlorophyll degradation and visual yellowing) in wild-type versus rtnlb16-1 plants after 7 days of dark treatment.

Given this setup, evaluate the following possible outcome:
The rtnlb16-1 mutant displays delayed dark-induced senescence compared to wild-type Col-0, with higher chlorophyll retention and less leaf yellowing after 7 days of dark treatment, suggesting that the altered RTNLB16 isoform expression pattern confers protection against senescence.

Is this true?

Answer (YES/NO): YES